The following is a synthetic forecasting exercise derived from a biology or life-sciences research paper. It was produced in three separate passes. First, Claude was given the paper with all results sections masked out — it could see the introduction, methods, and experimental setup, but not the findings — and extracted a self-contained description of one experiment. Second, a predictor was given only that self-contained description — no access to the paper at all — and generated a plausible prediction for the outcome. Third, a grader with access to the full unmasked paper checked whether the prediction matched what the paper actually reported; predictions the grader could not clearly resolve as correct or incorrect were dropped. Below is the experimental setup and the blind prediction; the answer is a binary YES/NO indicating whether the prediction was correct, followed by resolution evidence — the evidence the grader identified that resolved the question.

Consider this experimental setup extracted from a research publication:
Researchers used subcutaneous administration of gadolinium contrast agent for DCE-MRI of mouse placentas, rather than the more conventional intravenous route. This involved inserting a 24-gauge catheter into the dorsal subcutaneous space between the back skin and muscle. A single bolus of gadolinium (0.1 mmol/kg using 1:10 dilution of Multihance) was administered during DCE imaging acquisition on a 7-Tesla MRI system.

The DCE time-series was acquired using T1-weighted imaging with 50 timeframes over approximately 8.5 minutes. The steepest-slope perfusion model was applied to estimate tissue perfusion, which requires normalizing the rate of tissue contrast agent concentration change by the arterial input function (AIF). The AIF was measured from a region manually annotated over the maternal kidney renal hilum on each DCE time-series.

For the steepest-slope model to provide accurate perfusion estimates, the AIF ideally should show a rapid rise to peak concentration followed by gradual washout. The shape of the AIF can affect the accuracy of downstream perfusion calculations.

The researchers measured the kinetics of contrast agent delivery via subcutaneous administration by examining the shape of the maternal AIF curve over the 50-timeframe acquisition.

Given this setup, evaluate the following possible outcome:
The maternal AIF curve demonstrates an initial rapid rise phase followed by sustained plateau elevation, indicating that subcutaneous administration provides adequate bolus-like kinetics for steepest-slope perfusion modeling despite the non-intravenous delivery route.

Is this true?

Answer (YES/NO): NO